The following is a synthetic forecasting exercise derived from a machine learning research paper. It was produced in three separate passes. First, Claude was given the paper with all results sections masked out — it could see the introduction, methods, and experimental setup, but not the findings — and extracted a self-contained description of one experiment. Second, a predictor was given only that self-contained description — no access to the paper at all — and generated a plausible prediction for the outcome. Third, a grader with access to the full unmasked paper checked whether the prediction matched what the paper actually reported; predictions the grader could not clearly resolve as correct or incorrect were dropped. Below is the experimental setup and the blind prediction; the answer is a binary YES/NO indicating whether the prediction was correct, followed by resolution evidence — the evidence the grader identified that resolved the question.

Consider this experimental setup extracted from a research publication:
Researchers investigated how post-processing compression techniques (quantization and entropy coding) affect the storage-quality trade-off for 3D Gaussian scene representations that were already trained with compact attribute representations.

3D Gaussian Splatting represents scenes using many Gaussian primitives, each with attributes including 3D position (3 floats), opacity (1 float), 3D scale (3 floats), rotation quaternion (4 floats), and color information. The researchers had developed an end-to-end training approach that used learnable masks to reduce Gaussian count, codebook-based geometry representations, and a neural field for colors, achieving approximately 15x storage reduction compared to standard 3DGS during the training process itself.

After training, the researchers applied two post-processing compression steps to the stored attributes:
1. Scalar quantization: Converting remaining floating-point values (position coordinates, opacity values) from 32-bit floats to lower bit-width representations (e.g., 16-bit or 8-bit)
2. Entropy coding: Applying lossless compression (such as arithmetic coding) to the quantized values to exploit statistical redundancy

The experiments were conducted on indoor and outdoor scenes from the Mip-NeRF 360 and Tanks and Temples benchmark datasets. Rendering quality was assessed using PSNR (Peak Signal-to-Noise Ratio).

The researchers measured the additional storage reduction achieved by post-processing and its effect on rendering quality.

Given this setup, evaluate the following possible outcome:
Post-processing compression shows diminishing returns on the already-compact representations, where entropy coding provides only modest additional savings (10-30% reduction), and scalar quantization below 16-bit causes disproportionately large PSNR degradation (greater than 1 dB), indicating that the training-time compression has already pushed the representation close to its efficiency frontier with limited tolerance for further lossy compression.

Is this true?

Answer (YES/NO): NO